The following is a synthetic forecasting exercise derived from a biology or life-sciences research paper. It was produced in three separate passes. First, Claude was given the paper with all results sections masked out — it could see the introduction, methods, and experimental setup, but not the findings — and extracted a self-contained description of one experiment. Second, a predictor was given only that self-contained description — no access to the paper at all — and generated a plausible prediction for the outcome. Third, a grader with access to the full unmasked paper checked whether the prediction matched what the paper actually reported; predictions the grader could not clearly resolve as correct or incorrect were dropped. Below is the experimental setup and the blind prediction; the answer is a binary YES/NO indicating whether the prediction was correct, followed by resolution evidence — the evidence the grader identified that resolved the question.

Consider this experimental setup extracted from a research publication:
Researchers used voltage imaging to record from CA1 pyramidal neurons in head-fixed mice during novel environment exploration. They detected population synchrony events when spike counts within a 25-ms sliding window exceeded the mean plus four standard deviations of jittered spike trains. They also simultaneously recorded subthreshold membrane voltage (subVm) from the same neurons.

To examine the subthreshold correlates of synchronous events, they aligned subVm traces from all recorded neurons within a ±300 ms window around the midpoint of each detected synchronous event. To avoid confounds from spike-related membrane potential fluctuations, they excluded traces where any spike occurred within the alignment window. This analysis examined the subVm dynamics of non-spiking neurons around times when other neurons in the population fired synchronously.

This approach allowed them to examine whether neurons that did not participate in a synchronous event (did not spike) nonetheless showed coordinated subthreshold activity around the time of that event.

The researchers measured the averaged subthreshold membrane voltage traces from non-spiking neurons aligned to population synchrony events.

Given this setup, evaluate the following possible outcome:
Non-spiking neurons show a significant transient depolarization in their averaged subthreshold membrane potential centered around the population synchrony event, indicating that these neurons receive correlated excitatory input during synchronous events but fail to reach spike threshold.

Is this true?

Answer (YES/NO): NO